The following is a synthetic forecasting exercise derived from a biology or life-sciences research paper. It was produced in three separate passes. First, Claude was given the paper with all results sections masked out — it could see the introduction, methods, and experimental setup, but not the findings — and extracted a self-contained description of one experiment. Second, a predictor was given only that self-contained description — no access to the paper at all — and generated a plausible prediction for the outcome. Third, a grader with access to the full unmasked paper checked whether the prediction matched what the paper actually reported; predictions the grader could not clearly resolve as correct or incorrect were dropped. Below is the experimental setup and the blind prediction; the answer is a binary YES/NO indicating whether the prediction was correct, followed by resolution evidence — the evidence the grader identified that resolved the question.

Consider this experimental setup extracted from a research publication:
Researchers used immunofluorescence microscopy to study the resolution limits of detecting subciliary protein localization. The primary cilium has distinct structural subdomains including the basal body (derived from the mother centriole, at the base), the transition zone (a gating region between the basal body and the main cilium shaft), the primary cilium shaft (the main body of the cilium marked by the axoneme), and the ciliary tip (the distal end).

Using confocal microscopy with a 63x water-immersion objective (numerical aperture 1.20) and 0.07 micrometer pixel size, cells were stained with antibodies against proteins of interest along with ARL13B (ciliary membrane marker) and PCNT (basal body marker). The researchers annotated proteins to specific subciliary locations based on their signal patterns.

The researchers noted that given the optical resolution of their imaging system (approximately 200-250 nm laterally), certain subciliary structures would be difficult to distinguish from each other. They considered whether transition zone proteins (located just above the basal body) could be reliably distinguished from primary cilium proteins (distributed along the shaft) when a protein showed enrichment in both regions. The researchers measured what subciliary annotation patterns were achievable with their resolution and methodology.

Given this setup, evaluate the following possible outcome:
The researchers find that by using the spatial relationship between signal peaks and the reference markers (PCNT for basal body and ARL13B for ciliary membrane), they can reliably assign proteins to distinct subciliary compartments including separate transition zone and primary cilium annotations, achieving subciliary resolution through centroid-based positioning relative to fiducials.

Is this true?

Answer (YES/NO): NO